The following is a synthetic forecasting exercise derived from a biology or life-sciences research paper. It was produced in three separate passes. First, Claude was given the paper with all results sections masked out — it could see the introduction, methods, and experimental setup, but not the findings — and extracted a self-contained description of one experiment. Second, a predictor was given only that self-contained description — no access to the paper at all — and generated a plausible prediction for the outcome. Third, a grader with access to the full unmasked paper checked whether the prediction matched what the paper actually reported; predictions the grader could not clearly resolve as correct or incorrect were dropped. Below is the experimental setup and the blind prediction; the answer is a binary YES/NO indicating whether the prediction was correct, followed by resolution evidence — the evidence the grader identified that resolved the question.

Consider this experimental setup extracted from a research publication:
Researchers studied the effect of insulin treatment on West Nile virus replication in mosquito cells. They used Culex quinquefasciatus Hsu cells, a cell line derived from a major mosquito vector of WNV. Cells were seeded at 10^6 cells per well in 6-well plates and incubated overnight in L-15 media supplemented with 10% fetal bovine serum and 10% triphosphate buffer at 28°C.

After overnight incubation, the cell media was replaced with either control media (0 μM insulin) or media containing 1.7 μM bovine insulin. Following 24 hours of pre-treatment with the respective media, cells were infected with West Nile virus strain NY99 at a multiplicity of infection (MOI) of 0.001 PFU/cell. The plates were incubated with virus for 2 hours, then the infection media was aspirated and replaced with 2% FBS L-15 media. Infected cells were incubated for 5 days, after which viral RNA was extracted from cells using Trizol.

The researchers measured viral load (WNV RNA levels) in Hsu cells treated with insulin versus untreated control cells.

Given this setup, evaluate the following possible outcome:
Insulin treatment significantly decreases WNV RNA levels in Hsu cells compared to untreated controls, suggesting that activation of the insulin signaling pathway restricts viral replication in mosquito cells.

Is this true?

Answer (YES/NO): YES